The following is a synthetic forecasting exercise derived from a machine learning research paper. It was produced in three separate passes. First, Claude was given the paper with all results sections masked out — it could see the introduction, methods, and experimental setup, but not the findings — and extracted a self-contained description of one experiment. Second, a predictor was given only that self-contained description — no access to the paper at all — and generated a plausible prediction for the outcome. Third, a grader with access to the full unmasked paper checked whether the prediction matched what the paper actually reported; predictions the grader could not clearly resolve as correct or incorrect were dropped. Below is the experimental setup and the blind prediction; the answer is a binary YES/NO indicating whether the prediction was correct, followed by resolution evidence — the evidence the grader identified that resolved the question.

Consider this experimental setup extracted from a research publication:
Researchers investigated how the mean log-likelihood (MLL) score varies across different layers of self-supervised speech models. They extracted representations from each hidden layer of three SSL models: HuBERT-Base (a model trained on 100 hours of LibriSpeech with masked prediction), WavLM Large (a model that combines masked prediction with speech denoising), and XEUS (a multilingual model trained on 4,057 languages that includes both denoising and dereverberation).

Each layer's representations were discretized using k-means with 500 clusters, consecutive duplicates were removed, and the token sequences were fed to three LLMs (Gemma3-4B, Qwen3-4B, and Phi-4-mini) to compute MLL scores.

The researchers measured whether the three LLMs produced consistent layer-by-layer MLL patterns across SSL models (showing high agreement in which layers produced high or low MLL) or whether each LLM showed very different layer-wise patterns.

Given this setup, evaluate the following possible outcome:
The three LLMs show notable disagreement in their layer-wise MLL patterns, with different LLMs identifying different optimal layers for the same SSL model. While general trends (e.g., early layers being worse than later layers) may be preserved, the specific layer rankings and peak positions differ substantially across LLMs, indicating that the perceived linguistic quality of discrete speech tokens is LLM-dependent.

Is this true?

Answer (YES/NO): NO